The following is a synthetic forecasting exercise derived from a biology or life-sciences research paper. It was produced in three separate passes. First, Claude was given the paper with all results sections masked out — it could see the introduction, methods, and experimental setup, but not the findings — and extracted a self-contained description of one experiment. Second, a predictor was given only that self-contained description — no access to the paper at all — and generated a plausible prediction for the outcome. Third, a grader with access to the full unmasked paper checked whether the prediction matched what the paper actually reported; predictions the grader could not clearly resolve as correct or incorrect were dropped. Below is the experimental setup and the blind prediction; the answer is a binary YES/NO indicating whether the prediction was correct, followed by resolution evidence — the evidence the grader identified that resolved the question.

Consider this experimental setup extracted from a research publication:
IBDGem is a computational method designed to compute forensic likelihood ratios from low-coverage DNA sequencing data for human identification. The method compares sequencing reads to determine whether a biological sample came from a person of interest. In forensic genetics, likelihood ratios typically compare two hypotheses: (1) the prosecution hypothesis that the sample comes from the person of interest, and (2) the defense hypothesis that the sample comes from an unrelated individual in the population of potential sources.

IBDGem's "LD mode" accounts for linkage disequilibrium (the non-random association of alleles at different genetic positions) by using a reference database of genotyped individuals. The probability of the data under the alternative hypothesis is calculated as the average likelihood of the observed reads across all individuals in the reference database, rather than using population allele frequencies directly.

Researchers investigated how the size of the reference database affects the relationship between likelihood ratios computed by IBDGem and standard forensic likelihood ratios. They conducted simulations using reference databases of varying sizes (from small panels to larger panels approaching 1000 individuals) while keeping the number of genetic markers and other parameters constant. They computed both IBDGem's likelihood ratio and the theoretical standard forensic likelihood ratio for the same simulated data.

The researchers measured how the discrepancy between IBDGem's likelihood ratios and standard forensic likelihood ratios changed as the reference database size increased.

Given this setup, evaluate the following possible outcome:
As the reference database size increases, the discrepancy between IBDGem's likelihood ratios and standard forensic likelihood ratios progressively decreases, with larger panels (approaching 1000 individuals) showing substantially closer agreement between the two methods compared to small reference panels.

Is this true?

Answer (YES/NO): YES